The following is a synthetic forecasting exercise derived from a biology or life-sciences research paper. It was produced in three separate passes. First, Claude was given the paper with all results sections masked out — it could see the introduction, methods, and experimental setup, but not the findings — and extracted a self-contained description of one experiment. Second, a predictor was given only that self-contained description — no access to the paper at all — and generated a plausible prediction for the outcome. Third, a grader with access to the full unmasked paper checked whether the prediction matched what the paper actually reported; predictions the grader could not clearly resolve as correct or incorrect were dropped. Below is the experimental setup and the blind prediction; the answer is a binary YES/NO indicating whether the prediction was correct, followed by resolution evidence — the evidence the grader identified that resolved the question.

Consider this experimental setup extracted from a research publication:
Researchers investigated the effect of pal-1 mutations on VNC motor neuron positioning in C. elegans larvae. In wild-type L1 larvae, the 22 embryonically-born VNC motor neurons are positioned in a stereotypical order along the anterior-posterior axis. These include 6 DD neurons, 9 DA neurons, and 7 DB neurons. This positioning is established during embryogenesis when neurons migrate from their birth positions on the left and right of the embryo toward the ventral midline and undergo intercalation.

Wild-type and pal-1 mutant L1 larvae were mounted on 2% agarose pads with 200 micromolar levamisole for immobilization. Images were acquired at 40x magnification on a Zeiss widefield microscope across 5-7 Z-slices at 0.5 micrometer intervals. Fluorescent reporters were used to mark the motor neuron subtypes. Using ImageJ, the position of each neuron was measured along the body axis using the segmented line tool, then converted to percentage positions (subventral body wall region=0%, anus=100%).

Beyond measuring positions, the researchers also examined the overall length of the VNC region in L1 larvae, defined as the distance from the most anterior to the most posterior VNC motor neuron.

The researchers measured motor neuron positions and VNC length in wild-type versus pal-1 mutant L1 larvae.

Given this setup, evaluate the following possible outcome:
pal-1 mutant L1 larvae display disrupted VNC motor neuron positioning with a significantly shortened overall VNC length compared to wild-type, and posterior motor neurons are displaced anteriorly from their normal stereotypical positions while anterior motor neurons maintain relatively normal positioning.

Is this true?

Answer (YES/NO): YES